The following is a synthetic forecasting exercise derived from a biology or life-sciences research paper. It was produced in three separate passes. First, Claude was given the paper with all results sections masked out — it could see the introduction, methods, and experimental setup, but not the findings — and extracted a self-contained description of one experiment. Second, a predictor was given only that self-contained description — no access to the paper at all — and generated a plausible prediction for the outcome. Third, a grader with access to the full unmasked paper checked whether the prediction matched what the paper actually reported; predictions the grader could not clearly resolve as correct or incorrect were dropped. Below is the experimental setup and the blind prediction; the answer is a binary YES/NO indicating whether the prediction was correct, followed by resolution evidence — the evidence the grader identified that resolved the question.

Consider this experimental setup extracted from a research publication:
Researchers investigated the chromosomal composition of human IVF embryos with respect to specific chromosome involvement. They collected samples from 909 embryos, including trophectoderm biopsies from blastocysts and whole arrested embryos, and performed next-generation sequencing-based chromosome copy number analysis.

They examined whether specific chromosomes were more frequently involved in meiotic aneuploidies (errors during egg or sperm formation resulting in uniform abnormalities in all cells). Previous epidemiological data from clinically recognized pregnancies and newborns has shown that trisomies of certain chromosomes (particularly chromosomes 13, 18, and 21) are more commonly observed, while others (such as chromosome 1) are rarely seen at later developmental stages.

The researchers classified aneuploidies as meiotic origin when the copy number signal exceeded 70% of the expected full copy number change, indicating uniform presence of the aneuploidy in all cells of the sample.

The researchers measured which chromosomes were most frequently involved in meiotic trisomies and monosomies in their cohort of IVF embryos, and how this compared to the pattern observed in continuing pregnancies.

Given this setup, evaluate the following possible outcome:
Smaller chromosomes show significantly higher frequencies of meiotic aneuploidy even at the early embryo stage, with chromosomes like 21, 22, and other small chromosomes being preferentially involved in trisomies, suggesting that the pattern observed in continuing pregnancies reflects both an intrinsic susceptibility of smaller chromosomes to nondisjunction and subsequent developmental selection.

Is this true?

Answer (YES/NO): YES